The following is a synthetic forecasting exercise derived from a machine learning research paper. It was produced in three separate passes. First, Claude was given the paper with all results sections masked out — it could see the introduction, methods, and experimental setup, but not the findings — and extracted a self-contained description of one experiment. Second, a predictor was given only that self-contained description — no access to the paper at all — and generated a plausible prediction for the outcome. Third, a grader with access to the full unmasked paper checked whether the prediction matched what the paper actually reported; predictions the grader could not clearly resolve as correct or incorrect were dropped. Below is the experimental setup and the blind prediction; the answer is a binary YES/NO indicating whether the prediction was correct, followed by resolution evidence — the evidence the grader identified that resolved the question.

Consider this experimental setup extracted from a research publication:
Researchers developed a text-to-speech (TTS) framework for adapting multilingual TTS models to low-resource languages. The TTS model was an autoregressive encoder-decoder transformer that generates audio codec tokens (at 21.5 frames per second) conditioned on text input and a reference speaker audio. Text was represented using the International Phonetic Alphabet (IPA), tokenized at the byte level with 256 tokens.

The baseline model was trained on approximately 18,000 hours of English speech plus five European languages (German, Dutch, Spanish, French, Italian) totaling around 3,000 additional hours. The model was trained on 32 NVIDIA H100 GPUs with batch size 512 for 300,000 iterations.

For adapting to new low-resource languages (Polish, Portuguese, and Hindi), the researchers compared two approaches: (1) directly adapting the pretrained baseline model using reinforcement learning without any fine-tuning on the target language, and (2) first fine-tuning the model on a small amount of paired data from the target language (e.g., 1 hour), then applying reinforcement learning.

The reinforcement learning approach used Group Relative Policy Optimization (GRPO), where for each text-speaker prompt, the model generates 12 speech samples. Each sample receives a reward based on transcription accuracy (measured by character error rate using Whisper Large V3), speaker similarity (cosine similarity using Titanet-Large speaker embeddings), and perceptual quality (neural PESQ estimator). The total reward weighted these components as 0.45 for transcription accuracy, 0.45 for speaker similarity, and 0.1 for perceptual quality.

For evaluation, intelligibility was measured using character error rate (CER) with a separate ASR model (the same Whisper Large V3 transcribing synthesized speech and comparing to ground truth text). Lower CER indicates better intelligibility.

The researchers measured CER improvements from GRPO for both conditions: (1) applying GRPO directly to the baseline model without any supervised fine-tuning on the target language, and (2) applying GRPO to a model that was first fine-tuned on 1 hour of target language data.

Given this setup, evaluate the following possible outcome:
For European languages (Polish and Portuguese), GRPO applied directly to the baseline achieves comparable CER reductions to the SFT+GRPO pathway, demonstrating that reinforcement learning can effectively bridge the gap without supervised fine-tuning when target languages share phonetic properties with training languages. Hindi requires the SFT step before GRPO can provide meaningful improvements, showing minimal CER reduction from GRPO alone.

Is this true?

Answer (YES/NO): NO